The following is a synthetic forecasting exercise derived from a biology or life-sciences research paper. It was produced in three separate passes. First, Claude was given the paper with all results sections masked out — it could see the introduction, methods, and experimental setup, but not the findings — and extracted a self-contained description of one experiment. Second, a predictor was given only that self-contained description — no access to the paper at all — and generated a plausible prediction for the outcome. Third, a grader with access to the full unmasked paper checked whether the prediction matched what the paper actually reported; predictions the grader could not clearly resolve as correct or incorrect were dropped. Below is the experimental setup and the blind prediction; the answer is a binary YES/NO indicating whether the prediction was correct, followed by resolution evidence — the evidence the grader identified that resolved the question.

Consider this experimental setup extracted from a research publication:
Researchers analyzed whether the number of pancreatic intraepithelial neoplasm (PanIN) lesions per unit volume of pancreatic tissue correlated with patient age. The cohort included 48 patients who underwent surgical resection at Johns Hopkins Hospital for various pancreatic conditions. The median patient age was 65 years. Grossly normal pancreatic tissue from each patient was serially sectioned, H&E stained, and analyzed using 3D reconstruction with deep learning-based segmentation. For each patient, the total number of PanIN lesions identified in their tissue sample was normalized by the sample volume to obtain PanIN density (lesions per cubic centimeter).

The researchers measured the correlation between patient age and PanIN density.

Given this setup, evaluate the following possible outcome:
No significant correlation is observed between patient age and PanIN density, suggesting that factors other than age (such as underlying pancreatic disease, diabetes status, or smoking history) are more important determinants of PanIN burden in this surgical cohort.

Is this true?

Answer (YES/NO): NO